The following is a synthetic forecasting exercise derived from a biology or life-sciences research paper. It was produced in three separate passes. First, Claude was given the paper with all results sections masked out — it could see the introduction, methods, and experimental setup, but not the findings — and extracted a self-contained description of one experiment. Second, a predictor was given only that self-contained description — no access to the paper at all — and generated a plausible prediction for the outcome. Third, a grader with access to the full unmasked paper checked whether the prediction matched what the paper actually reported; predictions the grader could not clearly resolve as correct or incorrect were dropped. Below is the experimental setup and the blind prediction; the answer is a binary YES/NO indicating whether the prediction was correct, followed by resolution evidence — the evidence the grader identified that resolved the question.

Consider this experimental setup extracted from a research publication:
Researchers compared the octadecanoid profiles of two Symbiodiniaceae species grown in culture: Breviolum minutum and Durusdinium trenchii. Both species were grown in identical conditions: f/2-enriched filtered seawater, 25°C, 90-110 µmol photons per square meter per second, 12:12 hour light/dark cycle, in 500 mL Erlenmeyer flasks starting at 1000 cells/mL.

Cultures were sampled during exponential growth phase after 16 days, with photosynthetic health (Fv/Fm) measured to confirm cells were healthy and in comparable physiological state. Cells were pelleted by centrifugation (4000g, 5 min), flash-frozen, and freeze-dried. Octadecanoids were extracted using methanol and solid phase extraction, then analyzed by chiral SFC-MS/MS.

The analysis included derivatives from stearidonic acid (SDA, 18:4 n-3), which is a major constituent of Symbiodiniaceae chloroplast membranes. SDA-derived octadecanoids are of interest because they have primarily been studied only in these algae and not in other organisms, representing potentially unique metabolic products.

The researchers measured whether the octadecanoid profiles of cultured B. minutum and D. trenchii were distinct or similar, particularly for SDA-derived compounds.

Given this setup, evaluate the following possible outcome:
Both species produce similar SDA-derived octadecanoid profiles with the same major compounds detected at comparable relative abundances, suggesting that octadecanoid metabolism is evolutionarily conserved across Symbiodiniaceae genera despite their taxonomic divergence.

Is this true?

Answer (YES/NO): NO